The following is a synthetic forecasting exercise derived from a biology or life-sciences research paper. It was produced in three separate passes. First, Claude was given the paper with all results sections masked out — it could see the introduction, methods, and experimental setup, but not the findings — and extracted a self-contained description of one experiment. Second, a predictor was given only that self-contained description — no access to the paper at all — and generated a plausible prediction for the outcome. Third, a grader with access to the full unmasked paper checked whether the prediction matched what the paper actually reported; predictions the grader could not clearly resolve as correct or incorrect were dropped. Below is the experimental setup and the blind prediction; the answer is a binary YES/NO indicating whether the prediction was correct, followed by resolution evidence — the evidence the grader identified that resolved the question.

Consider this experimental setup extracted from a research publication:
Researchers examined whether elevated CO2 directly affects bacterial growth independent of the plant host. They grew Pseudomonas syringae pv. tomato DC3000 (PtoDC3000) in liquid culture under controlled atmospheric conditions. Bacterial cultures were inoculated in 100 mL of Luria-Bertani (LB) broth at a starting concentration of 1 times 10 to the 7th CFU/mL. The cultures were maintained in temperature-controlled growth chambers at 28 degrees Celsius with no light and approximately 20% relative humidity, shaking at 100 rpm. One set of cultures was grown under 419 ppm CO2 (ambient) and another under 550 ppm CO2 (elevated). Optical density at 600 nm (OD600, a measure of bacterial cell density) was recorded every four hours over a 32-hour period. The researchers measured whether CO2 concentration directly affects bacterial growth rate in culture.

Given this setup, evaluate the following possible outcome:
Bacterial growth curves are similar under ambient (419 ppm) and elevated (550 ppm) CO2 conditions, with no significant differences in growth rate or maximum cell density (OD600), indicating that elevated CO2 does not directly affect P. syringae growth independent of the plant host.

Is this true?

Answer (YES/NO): YES